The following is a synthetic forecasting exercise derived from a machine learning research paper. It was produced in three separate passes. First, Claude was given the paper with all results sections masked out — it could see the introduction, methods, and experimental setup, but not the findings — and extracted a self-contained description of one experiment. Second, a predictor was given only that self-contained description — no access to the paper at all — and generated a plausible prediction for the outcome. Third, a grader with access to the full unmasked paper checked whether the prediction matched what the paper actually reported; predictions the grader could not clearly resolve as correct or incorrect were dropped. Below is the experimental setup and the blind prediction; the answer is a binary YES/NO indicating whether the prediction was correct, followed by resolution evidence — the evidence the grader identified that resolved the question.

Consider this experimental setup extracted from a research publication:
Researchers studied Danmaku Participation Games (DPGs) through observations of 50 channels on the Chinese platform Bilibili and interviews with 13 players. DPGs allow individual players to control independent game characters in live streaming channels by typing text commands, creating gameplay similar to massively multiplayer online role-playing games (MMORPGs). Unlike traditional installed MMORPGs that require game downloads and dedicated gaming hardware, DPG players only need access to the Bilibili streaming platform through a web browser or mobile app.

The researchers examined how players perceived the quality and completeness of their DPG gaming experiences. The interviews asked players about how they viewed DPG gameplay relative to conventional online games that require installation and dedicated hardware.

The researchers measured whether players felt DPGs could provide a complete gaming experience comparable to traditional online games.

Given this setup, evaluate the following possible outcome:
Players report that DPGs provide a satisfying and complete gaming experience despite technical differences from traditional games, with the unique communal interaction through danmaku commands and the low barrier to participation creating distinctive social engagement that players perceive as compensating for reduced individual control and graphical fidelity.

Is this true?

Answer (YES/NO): NO